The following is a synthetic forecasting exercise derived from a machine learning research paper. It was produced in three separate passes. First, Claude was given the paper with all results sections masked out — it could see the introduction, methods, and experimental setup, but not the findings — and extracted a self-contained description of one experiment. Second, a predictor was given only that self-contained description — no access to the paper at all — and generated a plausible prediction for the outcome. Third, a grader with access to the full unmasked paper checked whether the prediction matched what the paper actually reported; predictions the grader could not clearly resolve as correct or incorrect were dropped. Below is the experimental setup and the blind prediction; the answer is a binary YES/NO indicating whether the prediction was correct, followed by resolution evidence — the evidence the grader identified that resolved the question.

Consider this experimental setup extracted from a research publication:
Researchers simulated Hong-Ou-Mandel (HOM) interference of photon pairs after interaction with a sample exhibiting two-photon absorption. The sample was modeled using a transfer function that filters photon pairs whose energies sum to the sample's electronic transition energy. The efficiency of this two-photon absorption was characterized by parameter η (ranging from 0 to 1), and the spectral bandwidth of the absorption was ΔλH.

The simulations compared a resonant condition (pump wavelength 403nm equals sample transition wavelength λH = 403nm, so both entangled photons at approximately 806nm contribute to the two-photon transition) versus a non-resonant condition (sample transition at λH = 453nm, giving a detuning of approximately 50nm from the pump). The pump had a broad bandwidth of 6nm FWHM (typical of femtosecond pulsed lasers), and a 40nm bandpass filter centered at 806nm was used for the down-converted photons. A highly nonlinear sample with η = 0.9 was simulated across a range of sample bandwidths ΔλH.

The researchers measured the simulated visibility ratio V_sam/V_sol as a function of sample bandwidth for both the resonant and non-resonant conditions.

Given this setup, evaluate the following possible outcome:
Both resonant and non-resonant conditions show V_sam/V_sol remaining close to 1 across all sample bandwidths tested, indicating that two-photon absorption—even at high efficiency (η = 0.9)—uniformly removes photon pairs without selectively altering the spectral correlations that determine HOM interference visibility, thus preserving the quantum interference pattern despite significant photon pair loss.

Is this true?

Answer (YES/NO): NO